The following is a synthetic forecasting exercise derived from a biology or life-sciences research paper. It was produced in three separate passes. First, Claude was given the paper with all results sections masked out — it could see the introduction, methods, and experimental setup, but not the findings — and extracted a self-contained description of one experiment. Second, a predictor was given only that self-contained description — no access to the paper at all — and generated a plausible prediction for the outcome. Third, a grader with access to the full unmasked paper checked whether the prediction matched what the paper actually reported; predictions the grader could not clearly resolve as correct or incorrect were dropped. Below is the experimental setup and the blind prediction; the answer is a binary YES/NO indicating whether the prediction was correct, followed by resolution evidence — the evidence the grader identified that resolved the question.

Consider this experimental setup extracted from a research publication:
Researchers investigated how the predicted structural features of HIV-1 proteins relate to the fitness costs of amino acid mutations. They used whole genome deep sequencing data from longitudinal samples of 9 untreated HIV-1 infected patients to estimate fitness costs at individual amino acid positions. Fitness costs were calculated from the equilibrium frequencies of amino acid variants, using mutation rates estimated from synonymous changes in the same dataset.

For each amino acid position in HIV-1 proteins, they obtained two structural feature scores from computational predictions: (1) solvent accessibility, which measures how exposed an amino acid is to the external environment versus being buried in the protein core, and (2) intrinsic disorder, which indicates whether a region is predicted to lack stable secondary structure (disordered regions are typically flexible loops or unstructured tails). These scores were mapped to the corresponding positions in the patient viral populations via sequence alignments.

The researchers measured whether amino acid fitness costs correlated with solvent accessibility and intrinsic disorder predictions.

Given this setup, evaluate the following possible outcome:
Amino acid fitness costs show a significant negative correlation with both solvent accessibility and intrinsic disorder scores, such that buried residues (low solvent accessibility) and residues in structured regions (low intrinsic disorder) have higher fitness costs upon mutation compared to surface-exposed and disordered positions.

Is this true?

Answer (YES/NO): YES